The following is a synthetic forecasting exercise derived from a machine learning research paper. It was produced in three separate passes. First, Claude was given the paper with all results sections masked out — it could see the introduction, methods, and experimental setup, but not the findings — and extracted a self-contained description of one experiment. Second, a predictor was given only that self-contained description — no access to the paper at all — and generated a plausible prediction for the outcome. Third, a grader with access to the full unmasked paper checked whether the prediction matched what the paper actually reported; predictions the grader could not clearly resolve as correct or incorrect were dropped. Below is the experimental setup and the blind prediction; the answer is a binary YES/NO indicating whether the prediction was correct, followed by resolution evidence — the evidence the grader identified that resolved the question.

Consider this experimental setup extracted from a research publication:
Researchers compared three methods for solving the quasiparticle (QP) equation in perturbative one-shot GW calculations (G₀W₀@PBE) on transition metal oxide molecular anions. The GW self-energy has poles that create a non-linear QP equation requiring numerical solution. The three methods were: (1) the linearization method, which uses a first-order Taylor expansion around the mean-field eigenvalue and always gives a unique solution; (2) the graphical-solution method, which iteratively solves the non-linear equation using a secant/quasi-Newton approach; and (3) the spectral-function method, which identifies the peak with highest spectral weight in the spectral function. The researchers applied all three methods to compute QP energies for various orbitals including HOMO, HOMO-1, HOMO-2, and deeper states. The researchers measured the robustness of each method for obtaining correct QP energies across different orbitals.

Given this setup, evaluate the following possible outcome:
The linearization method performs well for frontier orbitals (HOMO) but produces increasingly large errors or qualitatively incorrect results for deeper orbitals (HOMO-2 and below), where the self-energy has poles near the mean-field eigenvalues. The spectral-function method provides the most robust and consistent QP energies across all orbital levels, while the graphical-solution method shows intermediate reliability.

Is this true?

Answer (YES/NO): NO